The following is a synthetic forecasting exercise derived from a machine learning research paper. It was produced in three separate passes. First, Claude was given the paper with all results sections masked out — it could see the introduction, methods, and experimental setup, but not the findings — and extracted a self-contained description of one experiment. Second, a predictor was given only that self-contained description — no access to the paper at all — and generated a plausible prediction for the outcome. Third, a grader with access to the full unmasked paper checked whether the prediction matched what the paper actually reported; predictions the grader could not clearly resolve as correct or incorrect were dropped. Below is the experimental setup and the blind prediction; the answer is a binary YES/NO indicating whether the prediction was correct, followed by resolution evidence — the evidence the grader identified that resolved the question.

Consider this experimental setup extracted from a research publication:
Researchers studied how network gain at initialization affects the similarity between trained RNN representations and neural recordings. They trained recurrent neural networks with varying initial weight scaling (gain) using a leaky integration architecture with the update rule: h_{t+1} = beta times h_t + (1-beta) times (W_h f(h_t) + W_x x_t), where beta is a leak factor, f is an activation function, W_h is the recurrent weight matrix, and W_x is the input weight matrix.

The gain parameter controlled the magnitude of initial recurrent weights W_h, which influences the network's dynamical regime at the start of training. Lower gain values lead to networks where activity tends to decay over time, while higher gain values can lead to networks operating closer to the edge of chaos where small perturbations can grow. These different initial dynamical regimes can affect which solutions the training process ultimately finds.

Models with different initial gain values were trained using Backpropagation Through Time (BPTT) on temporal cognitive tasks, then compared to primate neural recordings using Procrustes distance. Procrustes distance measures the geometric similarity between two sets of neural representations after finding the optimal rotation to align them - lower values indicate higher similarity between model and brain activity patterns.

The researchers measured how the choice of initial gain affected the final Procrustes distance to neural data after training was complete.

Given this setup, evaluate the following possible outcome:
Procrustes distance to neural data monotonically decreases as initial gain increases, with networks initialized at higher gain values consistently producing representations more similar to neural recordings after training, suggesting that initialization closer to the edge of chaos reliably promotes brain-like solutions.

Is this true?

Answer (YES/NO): NO